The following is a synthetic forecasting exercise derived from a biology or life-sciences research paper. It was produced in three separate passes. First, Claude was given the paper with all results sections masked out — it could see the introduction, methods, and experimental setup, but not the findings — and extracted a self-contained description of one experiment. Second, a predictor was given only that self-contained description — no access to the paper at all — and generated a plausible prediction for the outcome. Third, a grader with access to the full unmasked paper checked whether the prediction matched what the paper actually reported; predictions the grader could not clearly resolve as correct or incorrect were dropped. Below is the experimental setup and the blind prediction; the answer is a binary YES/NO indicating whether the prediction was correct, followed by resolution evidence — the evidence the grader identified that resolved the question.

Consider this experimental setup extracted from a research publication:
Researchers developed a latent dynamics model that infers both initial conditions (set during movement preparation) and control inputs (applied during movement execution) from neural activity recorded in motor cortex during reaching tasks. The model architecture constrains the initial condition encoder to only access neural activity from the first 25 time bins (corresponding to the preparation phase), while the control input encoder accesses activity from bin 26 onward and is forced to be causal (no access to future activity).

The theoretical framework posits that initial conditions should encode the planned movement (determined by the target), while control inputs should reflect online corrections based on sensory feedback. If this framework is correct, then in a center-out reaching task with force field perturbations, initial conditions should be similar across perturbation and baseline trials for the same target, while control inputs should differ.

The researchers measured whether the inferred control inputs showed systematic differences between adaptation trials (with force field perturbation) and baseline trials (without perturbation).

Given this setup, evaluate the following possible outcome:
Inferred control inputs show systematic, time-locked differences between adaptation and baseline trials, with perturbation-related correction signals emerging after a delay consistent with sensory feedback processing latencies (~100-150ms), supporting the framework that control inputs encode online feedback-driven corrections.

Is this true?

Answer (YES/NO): NO